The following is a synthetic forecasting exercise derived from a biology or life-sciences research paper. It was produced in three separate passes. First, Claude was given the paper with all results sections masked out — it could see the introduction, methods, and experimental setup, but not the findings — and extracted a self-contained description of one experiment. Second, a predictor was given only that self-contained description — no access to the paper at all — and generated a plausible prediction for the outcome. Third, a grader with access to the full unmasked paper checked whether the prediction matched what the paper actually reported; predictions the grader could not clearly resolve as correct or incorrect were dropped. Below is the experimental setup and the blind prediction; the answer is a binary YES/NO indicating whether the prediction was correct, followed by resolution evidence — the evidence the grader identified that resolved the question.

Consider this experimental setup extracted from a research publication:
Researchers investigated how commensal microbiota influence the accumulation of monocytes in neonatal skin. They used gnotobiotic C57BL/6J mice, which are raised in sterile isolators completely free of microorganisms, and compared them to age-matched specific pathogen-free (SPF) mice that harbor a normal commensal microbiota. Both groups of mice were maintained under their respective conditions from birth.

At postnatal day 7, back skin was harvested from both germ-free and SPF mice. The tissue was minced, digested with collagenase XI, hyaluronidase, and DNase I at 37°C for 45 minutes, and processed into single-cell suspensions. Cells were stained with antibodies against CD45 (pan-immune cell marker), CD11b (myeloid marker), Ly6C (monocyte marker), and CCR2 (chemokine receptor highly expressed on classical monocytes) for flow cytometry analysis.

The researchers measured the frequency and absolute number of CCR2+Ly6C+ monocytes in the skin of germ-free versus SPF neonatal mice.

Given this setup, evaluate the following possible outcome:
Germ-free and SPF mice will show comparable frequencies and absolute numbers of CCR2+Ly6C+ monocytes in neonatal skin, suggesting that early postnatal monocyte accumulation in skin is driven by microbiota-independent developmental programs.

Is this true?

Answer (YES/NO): NO